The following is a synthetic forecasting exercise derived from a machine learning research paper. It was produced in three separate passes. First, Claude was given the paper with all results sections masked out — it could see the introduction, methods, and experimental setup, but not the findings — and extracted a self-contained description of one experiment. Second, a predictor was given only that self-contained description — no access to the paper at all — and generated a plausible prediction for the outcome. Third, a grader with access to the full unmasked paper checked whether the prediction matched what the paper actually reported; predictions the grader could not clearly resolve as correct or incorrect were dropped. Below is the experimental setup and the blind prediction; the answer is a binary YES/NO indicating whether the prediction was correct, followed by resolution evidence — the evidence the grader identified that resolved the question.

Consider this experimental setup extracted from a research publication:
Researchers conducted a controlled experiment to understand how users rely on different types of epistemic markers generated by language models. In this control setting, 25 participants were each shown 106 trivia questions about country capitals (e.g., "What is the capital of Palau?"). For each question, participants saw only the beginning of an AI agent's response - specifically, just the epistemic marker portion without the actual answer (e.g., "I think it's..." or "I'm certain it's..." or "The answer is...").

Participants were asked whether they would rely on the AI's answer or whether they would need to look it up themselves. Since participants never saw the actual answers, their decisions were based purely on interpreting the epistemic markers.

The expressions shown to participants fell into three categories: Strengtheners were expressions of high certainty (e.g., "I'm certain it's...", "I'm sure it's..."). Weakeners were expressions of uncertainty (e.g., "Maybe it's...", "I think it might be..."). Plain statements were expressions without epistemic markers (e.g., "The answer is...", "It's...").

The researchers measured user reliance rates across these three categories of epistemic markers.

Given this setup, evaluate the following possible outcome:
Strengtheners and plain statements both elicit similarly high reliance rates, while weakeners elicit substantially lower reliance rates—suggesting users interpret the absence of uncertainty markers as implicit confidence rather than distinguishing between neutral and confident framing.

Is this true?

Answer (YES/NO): YES